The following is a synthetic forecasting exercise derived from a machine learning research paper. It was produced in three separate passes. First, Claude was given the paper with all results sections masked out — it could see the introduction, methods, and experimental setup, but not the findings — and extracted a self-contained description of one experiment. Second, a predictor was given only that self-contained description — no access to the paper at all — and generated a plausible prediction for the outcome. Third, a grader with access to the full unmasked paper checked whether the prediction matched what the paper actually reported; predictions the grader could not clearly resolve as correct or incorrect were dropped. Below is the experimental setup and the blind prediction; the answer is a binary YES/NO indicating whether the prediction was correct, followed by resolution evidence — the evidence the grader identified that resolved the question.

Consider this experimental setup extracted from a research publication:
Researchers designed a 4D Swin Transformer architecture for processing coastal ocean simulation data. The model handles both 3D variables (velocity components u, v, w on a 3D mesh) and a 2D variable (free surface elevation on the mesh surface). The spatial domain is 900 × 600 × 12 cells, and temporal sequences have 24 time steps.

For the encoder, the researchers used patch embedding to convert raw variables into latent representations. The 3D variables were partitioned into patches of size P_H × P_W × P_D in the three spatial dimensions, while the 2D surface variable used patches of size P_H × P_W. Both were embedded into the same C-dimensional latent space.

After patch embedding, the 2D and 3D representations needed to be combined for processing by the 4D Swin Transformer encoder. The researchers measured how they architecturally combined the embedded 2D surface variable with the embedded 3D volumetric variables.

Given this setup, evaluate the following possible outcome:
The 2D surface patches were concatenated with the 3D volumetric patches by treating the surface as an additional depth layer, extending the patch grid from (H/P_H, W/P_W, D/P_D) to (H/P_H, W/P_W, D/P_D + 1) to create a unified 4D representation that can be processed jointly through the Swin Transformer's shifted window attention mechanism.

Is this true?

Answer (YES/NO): YES